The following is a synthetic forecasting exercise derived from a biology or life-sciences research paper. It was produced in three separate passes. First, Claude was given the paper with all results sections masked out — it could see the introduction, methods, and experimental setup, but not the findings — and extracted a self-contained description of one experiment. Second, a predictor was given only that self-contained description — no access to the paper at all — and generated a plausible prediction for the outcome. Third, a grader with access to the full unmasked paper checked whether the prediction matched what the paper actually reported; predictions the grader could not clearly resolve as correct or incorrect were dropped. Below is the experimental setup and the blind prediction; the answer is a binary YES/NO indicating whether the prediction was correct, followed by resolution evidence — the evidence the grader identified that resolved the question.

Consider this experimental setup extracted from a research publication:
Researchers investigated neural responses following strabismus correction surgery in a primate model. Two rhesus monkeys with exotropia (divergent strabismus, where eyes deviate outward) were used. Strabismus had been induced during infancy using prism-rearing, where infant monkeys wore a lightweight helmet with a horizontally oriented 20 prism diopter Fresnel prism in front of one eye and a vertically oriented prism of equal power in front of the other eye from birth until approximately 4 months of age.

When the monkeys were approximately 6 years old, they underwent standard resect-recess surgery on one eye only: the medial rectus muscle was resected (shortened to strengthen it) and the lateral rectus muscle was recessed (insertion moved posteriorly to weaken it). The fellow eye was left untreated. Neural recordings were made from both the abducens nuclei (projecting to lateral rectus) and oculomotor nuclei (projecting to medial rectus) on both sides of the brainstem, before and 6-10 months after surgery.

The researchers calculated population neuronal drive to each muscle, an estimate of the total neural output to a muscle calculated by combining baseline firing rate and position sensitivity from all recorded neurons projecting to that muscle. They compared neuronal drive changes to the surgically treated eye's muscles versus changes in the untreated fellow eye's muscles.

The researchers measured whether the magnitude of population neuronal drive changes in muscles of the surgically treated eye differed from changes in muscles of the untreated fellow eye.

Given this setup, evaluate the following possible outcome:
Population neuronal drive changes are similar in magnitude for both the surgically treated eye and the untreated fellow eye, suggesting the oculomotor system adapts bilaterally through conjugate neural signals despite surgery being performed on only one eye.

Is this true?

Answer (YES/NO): NO